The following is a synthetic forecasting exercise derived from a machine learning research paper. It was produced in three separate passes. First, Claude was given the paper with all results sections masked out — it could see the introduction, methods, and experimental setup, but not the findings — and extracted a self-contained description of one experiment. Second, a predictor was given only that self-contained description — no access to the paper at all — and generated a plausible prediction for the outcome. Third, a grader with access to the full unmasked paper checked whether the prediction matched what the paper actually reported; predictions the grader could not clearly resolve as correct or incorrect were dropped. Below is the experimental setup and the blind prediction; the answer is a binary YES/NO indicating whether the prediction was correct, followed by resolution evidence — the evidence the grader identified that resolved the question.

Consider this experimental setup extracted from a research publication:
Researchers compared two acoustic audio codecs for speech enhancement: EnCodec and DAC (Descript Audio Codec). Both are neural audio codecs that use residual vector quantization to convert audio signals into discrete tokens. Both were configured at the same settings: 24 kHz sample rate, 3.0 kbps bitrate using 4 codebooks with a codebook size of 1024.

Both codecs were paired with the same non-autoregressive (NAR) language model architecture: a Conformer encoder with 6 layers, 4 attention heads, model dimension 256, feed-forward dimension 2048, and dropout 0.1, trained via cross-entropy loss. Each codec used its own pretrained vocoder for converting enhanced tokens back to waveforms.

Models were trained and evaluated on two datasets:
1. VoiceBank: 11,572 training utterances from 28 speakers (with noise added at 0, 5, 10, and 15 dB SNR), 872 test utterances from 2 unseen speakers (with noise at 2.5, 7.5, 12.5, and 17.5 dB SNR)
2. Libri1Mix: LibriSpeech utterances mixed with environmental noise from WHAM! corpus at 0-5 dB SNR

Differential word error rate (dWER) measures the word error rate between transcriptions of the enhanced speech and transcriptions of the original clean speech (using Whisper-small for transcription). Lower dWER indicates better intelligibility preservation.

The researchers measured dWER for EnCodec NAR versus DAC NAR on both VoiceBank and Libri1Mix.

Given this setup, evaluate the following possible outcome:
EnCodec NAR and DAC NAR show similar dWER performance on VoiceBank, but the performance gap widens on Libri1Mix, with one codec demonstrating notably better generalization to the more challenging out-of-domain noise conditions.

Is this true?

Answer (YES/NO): YES